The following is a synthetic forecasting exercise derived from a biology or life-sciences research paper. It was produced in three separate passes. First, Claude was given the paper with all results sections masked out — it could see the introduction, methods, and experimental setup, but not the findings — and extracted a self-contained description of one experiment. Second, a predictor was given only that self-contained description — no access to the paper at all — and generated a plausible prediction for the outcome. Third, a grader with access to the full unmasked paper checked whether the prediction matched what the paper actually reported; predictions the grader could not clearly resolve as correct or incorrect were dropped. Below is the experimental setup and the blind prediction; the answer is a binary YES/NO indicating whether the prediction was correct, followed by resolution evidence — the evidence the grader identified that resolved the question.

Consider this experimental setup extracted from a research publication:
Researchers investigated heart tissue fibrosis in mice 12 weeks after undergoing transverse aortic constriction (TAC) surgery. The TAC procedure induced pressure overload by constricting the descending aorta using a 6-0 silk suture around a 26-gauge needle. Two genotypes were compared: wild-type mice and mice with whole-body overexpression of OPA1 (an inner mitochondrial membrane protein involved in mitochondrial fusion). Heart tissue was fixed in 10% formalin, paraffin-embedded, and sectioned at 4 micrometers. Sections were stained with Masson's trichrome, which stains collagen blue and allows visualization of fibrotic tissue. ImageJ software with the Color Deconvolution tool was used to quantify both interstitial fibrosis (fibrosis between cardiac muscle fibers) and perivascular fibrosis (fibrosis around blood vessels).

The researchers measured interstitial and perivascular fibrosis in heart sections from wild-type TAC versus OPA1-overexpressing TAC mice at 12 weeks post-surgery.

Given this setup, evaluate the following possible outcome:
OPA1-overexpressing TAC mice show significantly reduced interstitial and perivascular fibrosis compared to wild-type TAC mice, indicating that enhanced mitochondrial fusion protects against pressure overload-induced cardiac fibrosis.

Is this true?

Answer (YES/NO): NO